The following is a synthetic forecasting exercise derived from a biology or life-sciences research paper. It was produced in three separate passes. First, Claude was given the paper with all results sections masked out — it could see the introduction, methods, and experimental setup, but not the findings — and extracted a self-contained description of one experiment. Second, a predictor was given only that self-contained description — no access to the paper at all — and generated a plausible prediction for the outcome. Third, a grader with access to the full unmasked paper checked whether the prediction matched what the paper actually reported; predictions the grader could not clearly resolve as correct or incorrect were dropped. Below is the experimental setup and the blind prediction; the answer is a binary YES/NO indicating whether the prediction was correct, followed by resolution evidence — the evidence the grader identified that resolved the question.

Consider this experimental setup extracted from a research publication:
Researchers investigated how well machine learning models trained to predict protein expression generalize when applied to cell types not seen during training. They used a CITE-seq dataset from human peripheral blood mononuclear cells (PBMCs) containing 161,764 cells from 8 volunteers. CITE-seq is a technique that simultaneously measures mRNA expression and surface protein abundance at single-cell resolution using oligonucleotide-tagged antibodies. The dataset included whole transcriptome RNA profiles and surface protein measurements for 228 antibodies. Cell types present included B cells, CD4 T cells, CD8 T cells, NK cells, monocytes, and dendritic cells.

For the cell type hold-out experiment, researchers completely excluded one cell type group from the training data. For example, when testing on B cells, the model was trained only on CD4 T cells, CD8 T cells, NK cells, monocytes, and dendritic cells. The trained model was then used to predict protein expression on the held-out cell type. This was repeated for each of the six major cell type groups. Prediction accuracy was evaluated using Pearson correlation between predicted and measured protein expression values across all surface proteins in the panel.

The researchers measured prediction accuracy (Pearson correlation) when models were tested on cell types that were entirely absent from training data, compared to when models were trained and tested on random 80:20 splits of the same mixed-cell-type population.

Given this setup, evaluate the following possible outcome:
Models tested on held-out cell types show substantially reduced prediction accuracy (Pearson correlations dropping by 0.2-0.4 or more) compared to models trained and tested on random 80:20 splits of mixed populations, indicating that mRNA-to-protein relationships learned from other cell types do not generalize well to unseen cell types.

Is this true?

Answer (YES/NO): YES